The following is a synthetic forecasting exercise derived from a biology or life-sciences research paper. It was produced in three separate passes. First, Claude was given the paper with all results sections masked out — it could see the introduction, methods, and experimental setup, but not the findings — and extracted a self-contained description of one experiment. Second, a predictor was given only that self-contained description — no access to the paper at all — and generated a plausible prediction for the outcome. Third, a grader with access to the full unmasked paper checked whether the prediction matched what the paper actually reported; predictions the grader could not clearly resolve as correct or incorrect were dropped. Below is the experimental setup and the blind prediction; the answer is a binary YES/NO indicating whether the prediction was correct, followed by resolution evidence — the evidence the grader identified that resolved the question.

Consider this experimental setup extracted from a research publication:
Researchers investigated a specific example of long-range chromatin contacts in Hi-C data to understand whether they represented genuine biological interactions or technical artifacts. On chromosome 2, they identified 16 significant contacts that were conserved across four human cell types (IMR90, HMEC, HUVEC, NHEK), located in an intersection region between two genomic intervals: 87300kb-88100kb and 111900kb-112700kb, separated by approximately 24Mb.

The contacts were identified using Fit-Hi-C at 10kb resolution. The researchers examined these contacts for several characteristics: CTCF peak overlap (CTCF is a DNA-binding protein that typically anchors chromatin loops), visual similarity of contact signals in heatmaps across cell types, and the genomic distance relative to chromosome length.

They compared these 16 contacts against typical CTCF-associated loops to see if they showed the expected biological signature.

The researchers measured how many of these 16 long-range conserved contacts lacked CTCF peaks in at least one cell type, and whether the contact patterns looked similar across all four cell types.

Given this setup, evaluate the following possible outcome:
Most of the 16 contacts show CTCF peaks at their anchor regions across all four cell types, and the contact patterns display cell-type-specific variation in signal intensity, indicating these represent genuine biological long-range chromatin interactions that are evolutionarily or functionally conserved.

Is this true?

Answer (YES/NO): NO